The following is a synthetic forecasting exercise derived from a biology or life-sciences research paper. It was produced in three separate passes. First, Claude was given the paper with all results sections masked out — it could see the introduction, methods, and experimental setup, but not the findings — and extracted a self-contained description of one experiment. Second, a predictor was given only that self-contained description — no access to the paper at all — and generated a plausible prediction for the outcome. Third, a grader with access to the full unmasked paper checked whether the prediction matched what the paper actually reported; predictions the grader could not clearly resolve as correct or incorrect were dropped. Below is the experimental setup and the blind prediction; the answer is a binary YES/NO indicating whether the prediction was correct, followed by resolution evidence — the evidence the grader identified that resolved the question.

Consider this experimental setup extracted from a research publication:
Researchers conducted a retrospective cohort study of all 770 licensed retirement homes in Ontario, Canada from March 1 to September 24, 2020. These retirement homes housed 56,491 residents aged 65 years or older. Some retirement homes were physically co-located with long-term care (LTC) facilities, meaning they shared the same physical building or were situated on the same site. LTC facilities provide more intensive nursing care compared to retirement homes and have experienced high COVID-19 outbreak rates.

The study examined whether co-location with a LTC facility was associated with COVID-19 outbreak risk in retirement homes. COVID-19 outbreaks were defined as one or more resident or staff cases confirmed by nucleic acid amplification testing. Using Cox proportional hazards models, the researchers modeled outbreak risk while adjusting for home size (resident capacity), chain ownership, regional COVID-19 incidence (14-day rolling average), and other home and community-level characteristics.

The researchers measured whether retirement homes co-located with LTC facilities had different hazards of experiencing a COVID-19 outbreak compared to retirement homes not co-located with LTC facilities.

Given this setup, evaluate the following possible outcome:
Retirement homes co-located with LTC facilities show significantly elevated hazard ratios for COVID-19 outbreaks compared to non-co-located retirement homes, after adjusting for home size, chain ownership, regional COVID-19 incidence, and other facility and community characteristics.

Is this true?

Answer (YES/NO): YES